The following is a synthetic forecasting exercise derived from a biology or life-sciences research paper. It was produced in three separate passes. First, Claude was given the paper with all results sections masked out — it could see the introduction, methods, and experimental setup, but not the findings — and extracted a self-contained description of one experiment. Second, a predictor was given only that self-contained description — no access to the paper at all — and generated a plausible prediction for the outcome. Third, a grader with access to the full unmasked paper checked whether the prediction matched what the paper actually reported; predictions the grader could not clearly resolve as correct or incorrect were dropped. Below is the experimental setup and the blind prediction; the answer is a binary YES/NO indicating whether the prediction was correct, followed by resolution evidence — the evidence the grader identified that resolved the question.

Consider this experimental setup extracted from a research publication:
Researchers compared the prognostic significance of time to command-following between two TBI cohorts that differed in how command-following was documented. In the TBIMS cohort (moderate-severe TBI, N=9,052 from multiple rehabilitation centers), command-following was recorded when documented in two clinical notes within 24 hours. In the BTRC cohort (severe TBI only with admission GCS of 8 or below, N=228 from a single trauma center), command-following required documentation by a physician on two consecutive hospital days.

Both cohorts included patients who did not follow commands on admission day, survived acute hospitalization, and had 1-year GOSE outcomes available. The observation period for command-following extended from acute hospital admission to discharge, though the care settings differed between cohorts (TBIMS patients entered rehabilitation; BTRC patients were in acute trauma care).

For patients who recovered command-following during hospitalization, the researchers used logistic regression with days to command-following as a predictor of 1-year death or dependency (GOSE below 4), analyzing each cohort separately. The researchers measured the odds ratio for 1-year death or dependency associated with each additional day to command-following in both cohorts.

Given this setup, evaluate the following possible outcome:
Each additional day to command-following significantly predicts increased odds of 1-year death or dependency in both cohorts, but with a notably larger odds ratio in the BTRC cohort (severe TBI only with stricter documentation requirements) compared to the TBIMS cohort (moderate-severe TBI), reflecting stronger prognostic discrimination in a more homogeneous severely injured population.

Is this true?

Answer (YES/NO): NO